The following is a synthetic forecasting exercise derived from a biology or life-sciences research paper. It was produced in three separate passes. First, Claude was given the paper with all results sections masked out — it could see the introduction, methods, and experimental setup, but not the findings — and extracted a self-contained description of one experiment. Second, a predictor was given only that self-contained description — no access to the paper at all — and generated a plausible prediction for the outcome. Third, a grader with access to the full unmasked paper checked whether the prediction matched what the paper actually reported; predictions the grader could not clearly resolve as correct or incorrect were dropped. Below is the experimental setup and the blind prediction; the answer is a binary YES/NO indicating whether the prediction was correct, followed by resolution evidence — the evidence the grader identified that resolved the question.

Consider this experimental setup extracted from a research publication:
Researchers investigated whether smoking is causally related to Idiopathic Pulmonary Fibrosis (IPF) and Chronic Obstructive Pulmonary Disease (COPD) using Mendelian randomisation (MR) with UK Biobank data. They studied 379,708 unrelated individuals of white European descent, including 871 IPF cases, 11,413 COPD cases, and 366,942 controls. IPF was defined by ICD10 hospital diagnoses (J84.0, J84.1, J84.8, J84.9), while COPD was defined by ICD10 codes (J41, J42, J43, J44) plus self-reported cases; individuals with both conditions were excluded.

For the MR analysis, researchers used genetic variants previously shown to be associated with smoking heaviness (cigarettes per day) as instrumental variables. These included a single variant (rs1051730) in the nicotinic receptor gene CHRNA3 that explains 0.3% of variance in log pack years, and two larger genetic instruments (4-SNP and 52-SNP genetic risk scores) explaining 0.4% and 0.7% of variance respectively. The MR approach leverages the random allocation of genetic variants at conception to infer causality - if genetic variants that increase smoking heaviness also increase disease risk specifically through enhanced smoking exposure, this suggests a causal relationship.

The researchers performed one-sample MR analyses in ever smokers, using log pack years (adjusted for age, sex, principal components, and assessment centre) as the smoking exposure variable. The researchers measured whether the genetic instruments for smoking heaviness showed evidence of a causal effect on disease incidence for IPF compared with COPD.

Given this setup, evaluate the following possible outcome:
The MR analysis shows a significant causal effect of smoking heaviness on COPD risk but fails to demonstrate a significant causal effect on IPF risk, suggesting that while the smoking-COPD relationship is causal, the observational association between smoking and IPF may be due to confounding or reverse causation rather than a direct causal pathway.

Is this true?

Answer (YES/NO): YES